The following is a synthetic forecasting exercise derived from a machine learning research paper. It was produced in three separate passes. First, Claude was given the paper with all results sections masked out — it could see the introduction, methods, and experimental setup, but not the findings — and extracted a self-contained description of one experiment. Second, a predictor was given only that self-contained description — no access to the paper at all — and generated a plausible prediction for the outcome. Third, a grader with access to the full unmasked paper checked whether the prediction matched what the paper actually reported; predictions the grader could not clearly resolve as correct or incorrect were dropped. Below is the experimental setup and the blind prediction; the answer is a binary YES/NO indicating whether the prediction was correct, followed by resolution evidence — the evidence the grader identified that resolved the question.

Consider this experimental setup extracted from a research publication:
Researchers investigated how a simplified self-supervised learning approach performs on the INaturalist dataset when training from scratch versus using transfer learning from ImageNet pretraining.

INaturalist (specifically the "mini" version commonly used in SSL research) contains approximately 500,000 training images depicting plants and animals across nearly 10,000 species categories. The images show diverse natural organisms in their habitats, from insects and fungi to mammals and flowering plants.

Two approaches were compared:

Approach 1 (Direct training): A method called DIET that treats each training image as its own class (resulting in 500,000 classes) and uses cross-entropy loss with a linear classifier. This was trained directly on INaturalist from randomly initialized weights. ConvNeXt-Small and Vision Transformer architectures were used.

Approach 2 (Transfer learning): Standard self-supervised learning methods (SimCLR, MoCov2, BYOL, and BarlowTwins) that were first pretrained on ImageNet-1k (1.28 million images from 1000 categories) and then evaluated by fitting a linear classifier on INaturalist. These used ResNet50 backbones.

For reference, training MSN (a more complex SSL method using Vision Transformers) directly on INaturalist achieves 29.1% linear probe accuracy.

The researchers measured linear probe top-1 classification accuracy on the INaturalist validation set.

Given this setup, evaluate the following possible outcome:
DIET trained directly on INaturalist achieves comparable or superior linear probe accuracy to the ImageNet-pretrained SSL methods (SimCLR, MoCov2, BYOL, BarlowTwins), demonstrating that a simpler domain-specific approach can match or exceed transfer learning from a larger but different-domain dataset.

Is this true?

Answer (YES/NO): NO